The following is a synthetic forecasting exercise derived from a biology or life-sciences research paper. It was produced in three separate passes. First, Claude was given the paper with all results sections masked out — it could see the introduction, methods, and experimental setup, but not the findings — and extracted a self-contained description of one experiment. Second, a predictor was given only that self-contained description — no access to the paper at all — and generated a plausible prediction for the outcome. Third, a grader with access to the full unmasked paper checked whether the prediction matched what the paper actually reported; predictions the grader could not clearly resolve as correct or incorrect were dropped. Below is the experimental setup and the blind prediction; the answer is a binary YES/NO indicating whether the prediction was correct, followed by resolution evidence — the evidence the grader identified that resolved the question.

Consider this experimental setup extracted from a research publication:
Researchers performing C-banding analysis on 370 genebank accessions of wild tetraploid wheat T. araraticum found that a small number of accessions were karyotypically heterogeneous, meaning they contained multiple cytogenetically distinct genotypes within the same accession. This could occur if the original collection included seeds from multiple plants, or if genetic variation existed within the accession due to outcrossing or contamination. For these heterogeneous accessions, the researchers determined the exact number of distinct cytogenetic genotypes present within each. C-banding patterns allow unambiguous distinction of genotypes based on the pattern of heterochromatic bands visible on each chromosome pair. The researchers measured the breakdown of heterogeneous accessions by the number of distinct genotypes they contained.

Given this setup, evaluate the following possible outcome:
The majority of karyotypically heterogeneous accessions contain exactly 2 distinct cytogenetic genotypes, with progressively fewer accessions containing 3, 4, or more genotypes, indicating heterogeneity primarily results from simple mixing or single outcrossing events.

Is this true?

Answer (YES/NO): YES